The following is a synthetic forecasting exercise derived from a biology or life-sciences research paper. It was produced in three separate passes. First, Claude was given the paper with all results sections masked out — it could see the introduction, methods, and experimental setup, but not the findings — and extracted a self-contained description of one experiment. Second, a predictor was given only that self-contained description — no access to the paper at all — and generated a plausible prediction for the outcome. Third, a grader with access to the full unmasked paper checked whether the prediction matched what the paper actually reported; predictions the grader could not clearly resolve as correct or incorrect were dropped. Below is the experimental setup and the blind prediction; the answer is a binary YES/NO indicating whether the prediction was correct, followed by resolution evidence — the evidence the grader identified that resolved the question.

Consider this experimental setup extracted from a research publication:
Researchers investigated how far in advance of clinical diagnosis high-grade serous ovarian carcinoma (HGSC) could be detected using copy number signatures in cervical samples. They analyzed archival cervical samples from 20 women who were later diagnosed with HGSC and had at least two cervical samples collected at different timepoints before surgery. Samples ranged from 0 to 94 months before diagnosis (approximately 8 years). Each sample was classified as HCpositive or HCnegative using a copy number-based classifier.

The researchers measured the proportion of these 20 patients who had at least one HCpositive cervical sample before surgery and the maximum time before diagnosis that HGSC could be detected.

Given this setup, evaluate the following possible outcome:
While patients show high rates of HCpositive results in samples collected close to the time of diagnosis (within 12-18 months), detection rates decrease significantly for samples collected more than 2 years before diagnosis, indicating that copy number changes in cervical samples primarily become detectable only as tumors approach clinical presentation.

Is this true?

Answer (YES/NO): NO